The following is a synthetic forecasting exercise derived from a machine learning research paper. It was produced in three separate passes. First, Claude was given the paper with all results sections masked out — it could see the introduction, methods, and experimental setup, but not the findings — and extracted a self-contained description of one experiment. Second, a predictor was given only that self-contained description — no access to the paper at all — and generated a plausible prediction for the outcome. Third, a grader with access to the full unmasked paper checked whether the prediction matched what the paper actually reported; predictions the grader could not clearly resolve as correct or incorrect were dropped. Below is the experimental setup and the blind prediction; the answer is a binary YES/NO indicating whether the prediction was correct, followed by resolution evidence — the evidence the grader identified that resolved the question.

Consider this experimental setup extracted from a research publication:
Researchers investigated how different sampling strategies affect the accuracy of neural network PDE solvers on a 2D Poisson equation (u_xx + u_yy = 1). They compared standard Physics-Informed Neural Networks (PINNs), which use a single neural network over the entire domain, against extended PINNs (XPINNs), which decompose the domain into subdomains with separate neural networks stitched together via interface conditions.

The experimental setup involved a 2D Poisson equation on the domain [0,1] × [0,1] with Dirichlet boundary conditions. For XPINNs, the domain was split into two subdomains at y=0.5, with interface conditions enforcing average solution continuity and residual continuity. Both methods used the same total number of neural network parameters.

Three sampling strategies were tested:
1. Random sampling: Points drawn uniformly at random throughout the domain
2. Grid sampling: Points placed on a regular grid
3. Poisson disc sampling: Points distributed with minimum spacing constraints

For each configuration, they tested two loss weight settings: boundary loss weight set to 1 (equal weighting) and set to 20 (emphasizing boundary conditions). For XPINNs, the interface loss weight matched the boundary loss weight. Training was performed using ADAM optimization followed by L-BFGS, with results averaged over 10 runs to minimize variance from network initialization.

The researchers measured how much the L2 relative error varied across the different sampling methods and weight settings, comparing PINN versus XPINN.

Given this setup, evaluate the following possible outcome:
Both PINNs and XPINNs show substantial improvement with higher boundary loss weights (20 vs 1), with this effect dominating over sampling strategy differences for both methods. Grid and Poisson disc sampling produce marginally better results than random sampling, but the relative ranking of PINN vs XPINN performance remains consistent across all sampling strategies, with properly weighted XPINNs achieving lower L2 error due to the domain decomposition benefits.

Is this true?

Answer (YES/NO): NO